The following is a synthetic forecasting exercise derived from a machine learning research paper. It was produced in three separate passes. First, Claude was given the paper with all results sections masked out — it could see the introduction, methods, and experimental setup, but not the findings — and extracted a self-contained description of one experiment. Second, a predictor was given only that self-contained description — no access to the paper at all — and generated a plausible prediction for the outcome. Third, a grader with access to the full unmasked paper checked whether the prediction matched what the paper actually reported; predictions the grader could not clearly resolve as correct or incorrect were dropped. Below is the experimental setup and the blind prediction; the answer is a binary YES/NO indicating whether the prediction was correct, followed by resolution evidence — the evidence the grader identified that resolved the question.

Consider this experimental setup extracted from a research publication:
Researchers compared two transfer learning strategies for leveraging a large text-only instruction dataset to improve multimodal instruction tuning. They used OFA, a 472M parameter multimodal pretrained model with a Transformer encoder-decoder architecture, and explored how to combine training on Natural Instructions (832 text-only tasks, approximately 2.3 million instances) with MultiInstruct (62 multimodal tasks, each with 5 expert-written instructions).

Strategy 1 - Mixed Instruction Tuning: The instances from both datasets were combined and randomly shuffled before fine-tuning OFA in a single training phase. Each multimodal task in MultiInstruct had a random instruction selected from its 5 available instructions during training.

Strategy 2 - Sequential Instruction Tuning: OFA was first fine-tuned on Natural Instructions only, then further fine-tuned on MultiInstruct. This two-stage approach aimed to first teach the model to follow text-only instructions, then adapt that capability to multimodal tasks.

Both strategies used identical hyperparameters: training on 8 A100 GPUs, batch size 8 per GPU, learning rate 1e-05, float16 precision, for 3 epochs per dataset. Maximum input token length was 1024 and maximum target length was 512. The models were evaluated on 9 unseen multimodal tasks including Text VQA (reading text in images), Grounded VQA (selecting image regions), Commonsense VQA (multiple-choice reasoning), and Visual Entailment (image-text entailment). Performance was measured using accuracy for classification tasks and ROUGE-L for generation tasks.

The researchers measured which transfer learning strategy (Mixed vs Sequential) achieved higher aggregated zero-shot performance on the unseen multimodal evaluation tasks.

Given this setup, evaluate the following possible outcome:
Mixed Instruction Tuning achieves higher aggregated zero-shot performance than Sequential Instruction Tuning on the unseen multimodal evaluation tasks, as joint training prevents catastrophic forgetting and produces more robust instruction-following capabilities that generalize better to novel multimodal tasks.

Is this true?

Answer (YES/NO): YES